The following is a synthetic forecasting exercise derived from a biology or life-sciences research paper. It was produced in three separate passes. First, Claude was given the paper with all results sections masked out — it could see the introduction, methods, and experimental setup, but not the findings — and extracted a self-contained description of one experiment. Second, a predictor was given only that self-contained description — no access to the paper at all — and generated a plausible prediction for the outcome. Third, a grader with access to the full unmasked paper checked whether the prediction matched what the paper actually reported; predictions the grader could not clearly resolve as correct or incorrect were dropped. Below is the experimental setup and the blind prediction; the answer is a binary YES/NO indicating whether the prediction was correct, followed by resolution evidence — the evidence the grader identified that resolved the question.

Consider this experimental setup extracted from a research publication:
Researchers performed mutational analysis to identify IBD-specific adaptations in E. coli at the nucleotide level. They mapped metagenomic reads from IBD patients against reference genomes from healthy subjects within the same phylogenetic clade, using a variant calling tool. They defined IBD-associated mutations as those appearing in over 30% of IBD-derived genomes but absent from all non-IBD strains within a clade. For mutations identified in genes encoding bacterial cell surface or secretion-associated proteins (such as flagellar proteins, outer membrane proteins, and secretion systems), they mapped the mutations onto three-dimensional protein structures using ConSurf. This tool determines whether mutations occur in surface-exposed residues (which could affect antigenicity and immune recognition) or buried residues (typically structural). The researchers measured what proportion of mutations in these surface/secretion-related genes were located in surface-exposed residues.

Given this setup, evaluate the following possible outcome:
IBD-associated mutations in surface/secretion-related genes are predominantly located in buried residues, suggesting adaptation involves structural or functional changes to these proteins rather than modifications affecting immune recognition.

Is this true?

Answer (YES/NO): NO